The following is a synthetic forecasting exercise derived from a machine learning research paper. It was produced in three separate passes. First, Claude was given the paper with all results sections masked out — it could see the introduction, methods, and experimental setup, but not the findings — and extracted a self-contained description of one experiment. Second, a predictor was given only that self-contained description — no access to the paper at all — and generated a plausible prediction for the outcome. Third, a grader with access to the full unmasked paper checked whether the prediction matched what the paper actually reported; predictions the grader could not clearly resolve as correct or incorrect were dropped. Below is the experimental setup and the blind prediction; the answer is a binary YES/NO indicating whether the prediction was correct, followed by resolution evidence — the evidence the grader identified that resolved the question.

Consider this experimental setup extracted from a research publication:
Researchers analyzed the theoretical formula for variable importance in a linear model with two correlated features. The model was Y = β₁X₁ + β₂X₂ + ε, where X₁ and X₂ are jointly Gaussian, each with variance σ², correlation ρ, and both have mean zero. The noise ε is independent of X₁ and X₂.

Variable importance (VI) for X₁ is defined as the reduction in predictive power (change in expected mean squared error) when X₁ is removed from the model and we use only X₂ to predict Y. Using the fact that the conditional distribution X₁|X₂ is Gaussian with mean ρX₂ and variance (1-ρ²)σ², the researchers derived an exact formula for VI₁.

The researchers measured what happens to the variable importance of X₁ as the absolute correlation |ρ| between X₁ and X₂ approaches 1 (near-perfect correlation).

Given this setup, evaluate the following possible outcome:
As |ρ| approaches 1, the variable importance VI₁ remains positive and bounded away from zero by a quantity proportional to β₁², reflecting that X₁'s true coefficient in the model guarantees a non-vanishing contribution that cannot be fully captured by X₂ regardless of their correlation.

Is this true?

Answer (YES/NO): NO